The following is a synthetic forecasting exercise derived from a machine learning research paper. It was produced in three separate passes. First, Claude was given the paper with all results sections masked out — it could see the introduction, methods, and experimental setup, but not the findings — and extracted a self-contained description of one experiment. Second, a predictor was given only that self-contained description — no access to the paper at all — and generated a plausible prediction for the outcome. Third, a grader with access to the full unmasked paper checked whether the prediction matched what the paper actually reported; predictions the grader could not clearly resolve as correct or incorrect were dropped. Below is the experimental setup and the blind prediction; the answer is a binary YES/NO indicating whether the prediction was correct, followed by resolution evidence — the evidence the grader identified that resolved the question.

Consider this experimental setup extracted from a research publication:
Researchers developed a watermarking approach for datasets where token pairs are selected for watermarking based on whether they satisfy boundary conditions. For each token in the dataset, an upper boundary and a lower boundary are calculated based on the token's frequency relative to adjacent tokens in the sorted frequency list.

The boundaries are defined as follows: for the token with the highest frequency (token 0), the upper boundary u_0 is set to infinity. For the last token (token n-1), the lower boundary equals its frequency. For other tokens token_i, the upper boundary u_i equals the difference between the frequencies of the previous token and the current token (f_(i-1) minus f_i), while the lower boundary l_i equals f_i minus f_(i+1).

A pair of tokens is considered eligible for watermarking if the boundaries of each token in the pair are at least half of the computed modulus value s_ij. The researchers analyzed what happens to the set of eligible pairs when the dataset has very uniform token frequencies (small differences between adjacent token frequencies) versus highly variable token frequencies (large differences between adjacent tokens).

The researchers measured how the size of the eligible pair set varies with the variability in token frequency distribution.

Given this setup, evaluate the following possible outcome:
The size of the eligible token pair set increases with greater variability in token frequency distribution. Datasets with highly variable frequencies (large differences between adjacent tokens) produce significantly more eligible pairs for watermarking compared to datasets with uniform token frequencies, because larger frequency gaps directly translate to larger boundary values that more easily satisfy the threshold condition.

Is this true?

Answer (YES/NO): YES